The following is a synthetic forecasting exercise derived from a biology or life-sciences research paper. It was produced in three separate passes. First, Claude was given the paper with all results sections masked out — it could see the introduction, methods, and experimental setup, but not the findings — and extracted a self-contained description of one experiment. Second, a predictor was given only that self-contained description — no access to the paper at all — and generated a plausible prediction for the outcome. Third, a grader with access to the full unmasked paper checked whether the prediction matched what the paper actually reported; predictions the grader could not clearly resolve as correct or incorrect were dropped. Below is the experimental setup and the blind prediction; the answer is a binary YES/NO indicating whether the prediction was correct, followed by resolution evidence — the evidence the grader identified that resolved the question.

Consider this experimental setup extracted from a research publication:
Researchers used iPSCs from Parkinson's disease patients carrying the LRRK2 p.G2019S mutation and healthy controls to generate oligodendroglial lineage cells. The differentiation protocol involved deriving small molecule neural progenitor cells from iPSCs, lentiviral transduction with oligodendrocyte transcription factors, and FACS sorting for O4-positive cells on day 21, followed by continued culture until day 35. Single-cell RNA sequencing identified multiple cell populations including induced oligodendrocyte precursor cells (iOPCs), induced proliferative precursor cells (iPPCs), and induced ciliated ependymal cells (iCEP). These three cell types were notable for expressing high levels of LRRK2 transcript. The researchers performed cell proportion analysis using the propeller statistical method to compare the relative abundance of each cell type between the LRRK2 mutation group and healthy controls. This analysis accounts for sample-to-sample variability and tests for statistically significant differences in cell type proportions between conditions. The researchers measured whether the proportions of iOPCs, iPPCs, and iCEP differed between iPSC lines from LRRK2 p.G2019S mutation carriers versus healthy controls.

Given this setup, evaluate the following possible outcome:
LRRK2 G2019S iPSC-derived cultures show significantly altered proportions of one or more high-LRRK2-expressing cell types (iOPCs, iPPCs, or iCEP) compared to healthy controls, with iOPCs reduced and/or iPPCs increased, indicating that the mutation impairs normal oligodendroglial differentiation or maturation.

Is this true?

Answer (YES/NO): NO